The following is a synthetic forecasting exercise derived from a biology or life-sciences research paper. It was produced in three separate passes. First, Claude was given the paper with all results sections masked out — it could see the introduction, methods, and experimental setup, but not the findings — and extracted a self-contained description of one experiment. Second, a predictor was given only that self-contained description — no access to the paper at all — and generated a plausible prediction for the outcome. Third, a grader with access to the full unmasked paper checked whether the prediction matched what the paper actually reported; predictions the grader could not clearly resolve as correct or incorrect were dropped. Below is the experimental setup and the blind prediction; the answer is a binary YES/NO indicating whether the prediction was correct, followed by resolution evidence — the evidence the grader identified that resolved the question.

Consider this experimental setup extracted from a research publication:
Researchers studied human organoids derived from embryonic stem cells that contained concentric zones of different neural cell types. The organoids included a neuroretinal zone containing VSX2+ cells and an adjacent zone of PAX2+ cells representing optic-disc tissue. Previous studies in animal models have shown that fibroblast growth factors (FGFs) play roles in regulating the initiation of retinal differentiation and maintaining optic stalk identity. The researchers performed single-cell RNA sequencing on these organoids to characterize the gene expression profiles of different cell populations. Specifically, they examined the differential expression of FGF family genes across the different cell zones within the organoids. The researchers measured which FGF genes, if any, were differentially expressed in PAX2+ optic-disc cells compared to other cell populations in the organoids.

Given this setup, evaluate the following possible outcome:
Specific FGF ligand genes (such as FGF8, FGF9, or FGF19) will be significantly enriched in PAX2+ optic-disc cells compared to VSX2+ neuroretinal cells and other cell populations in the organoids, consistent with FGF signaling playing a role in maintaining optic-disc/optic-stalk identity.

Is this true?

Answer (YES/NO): YES